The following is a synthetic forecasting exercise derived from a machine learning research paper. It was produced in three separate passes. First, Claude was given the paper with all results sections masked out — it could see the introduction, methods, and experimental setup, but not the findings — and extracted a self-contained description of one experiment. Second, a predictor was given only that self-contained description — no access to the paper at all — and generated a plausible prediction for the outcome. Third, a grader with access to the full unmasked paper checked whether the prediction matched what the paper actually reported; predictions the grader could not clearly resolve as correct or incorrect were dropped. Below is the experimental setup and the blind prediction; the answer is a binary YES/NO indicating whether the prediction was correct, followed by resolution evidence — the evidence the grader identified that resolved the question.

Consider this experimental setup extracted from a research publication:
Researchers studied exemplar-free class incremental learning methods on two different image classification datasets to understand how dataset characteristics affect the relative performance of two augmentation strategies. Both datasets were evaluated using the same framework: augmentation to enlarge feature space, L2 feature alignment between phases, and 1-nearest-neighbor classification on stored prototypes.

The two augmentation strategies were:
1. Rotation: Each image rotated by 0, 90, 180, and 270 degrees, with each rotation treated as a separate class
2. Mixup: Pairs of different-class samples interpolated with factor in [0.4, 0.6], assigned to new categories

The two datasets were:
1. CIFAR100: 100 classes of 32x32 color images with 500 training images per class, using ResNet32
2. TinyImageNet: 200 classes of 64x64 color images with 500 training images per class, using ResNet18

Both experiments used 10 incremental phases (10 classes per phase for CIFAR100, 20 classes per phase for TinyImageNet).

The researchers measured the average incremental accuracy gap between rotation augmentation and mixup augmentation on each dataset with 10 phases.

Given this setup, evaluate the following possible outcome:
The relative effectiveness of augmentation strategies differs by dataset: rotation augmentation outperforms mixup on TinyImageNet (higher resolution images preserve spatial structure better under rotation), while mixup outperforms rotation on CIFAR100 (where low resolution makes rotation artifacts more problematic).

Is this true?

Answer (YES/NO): NO